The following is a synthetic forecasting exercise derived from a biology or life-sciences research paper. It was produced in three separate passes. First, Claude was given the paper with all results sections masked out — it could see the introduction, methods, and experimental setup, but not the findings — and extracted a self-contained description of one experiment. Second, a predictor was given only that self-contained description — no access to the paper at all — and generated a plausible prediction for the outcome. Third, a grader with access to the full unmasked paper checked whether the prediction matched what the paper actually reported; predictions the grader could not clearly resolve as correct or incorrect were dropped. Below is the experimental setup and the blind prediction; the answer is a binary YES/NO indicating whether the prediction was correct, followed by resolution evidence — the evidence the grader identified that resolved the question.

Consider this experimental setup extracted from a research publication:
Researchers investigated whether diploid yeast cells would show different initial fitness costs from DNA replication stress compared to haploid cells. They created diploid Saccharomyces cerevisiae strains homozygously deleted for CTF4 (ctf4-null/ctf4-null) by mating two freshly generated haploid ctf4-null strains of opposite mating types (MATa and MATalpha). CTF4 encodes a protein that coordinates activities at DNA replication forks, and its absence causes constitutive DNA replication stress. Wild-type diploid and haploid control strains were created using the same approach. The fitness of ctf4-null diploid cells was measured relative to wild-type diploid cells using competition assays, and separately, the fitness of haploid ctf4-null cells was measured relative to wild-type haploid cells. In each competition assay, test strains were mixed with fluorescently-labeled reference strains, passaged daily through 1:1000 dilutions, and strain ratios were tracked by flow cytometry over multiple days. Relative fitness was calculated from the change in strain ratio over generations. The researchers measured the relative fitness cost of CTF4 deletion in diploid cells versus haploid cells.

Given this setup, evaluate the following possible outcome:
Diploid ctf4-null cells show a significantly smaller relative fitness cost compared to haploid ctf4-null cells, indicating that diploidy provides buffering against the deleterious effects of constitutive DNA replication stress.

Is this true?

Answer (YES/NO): NO